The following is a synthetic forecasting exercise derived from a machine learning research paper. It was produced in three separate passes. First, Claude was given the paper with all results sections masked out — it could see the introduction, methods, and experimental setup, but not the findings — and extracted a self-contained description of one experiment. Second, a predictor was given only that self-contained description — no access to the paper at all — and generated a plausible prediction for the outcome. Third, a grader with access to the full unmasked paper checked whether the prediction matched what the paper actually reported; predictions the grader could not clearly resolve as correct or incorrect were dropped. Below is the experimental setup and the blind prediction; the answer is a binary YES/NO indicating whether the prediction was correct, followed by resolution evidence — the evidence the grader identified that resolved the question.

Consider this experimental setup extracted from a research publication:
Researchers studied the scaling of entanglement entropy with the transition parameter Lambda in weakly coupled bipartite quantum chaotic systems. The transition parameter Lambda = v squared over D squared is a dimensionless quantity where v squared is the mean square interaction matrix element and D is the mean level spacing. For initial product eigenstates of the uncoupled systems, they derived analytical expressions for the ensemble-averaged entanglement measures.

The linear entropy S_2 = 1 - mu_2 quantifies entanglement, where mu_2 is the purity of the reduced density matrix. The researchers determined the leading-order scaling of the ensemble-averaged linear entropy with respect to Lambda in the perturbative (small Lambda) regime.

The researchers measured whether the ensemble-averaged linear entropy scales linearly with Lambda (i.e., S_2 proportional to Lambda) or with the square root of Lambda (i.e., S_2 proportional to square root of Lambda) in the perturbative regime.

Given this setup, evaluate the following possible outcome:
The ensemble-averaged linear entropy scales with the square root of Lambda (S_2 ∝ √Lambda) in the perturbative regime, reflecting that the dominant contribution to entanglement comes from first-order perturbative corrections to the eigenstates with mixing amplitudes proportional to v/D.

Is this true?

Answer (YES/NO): YES